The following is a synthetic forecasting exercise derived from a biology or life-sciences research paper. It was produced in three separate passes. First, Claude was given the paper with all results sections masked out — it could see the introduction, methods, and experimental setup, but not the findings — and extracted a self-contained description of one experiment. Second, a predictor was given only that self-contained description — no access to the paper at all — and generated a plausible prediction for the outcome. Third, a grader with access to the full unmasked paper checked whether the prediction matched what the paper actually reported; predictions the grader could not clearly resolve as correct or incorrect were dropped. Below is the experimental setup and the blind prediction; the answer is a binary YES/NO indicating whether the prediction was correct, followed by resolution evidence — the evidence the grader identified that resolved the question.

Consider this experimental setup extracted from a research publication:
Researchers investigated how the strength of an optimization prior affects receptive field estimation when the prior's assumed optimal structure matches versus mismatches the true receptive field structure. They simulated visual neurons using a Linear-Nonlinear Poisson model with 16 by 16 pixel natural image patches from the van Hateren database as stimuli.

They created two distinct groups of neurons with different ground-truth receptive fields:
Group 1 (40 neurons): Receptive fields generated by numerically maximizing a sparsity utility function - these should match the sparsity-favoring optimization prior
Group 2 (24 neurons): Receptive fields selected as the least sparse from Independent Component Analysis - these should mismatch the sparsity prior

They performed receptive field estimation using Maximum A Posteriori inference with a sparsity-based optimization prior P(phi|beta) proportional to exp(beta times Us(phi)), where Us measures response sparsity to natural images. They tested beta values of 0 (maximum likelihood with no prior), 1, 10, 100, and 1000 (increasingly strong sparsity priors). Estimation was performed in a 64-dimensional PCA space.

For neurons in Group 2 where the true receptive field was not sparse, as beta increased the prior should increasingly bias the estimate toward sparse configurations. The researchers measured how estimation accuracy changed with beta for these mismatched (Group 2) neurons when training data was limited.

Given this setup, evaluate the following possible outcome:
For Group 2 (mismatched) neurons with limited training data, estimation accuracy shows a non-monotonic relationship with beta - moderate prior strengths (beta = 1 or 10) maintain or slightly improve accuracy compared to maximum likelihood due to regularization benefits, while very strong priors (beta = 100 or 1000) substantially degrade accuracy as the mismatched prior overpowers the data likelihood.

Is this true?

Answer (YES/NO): NO